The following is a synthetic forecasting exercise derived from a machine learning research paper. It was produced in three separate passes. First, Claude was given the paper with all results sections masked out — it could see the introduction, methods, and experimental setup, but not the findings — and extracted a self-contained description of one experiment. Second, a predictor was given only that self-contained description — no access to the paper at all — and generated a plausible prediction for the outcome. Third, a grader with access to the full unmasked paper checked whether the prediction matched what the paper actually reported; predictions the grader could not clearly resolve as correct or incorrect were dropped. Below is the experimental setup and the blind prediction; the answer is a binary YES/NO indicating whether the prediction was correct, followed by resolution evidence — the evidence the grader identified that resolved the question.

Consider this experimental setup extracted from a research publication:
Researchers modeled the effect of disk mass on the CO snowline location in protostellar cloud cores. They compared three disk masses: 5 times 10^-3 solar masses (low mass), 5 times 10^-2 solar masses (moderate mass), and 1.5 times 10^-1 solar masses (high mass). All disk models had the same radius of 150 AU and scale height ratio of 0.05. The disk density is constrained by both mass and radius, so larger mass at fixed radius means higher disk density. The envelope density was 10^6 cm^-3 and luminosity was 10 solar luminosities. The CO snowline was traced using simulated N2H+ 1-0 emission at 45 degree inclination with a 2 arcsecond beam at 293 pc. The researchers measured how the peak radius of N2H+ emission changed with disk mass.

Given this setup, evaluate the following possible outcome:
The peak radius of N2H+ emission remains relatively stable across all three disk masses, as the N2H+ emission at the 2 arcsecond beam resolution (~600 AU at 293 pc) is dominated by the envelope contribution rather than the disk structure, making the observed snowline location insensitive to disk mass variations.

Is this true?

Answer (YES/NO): YES